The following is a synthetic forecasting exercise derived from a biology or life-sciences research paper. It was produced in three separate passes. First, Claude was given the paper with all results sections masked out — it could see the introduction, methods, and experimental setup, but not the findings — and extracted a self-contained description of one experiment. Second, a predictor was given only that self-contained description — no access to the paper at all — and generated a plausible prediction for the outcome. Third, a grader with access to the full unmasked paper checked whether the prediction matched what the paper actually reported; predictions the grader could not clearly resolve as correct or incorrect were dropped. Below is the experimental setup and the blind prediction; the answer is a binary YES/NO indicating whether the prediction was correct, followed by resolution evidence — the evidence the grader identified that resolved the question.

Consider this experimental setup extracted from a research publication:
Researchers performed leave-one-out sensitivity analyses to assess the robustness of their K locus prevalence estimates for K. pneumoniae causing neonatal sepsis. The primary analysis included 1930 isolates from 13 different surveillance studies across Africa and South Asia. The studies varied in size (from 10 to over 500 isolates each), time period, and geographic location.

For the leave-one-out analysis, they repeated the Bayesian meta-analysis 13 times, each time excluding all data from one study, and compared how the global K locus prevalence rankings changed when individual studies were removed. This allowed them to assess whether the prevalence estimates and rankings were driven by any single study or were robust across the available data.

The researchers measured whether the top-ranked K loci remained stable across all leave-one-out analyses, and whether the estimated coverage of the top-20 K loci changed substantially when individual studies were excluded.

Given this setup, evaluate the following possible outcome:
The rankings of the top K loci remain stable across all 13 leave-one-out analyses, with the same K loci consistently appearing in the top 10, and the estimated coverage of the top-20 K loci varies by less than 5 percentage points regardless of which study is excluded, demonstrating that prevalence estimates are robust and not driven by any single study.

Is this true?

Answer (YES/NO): NO